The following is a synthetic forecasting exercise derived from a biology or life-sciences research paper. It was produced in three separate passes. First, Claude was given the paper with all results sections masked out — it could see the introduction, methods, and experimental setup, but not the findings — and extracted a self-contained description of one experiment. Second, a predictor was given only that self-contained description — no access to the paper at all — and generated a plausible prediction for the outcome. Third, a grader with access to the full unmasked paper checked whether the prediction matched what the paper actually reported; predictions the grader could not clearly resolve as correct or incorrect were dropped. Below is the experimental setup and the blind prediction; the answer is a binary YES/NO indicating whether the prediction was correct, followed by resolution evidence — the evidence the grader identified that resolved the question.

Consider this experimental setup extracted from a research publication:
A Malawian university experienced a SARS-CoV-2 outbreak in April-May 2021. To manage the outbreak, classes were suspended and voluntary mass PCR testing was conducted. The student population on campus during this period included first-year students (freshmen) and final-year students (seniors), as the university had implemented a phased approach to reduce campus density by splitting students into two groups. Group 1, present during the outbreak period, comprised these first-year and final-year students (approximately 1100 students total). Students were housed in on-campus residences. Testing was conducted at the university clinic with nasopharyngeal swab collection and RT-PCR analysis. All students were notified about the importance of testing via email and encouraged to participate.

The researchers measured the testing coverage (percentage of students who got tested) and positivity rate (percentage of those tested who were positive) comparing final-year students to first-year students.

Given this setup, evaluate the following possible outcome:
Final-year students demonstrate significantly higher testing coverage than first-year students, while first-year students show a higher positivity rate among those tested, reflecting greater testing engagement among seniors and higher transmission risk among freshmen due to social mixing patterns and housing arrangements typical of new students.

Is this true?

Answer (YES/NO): NO